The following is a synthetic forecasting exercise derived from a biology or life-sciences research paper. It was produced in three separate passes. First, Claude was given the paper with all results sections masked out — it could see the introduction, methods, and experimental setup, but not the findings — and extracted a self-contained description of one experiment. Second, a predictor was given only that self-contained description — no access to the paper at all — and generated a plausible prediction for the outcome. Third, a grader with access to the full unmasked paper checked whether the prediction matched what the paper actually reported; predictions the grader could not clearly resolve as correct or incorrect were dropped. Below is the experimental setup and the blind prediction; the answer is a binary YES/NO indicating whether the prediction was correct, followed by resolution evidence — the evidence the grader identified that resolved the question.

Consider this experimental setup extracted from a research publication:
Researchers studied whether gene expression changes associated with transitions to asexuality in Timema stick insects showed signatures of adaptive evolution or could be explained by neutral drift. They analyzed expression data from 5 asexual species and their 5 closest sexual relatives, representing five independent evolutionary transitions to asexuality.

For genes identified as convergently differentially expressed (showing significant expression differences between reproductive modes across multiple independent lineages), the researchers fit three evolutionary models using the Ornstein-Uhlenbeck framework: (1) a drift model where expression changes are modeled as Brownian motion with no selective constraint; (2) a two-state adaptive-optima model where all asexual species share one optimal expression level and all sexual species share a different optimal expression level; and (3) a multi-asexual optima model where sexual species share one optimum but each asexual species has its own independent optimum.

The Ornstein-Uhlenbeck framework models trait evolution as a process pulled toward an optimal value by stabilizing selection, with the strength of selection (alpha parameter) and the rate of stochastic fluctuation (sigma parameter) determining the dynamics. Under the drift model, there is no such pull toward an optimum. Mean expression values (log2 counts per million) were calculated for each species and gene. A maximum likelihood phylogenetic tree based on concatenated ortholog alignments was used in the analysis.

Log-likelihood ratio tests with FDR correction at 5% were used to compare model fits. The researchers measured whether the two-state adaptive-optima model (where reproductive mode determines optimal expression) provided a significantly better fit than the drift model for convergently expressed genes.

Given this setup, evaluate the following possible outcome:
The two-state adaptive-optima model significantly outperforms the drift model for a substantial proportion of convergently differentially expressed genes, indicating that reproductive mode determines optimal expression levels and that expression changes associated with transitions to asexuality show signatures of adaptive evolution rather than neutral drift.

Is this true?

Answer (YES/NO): YES